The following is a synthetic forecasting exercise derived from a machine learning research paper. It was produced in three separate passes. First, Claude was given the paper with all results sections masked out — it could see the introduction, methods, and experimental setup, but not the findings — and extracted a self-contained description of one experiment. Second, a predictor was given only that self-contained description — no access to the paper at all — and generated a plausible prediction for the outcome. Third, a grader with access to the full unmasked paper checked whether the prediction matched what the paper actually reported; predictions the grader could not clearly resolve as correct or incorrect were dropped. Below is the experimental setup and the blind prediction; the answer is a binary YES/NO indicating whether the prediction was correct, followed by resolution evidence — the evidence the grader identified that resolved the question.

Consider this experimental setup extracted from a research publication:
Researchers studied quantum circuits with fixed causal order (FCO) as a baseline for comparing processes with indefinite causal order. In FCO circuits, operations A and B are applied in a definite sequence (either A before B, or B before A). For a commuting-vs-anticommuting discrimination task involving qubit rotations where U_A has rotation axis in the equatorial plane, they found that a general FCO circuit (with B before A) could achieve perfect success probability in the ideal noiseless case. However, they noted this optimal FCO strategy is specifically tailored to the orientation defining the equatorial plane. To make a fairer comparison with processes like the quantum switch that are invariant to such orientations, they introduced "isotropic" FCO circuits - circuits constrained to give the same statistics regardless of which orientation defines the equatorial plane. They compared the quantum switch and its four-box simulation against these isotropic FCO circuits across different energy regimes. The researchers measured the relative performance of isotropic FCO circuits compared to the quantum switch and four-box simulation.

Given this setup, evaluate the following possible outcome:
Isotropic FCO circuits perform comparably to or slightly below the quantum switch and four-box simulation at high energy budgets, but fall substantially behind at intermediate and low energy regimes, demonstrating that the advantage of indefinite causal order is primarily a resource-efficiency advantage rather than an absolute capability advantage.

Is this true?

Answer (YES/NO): NO